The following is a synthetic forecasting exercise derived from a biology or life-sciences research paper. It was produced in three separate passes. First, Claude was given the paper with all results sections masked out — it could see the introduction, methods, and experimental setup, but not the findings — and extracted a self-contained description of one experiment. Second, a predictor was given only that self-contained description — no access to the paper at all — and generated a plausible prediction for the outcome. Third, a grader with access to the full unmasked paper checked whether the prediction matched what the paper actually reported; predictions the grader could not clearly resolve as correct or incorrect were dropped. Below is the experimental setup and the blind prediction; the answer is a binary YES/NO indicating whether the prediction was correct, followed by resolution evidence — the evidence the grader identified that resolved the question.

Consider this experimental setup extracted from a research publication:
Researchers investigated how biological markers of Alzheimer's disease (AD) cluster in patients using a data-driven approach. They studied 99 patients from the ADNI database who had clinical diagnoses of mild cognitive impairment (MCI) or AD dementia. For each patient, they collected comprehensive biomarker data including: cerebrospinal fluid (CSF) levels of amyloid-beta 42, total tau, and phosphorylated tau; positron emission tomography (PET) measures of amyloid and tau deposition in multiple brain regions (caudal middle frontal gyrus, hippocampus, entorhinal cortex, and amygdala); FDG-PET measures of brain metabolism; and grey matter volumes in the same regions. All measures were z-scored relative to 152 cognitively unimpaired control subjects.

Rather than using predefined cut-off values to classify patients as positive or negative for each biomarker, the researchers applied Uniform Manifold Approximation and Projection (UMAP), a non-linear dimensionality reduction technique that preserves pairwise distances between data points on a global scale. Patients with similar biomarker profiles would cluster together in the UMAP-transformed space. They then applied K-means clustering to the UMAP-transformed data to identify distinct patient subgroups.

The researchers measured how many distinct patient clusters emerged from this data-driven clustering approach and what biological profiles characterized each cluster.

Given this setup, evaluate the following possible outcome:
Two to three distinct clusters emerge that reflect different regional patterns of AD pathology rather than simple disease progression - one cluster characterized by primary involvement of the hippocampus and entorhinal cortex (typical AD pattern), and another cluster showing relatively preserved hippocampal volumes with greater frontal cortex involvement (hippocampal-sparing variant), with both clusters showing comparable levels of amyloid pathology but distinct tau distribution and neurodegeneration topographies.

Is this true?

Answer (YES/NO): NO